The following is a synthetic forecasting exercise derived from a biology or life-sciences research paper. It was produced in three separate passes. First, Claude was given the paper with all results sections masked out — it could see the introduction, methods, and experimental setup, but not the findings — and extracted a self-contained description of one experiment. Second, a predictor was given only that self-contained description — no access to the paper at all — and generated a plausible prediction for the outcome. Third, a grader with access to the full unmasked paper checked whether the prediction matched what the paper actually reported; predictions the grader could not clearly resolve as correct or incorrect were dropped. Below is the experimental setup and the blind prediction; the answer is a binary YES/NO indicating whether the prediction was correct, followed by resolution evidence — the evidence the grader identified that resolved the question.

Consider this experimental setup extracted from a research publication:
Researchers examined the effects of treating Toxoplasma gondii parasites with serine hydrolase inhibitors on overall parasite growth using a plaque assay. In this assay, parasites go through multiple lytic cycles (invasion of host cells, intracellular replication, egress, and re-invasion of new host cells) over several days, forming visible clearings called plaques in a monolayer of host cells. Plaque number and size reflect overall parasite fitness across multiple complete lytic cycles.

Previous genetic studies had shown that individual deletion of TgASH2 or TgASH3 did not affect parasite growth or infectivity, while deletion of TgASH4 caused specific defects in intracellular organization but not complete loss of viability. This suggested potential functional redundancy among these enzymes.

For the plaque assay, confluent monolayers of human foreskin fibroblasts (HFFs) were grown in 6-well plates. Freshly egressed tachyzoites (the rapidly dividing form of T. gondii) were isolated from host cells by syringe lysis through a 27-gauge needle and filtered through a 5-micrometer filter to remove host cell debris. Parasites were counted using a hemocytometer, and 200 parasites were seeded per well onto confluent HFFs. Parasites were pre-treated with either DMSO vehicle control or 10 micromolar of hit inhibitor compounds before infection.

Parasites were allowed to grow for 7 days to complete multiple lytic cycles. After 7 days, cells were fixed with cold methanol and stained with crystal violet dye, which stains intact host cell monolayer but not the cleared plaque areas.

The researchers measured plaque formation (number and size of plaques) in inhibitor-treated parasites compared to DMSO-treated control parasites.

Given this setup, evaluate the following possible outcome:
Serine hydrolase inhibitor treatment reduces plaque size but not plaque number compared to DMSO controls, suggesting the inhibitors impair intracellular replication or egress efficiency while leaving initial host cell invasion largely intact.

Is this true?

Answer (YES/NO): NO